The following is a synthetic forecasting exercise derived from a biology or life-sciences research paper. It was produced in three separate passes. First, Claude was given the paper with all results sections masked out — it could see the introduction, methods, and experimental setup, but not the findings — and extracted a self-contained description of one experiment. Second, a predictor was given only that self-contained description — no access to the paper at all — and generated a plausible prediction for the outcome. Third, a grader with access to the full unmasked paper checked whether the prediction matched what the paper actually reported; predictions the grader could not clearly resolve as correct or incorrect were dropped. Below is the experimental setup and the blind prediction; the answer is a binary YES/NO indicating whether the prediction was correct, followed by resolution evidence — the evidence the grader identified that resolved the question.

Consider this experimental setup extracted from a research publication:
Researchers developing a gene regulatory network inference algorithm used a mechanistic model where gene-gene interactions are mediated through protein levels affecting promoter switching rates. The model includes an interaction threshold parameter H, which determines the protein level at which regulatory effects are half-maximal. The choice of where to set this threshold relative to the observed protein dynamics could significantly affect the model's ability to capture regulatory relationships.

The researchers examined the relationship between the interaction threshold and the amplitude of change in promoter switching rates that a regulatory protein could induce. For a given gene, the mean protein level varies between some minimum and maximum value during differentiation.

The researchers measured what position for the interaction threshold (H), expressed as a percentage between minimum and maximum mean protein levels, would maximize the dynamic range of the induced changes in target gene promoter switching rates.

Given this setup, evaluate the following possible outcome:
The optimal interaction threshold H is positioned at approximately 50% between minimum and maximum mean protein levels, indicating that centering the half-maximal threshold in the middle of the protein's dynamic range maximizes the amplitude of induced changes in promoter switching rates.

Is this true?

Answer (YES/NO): NO